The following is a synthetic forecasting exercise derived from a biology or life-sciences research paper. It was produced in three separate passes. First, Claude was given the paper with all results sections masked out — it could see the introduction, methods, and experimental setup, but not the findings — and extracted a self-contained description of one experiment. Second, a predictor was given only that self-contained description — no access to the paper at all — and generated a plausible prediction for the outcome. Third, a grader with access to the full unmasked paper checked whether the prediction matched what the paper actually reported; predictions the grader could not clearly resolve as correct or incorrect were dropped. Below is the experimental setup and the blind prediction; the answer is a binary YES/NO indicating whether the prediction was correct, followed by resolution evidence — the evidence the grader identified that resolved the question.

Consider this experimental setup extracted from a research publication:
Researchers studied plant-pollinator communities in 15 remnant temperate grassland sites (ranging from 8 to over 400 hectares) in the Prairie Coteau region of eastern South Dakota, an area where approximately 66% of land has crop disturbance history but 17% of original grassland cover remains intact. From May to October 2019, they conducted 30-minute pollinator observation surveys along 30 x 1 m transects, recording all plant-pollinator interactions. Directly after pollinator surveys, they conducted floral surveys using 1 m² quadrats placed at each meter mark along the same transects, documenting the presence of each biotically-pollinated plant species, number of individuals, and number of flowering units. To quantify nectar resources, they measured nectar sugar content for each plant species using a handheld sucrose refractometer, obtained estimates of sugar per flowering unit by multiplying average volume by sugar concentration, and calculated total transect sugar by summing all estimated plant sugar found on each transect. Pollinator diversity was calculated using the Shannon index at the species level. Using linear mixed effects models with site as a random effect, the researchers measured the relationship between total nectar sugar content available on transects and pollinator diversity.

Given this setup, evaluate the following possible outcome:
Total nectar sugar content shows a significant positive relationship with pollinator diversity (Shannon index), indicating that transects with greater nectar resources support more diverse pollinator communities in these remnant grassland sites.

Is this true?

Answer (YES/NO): YES